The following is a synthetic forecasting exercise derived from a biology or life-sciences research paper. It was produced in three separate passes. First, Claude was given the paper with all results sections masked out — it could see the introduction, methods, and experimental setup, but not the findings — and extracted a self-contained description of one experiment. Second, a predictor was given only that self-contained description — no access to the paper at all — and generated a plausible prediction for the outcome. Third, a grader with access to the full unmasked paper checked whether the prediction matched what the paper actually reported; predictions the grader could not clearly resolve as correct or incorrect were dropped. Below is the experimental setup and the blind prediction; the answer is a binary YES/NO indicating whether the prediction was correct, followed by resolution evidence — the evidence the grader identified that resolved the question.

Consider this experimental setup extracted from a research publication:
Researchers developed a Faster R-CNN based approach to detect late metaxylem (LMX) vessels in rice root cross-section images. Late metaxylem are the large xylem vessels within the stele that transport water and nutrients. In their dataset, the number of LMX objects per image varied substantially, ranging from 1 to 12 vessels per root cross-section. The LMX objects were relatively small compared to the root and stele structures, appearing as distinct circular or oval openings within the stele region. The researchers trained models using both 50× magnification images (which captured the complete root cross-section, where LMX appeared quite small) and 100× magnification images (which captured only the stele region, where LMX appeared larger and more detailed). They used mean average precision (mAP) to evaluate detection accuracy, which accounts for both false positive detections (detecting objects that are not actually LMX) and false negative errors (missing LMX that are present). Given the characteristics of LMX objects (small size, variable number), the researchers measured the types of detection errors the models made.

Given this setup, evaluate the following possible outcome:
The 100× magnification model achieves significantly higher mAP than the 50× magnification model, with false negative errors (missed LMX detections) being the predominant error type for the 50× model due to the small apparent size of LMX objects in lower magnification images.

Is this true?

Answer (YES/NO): NO